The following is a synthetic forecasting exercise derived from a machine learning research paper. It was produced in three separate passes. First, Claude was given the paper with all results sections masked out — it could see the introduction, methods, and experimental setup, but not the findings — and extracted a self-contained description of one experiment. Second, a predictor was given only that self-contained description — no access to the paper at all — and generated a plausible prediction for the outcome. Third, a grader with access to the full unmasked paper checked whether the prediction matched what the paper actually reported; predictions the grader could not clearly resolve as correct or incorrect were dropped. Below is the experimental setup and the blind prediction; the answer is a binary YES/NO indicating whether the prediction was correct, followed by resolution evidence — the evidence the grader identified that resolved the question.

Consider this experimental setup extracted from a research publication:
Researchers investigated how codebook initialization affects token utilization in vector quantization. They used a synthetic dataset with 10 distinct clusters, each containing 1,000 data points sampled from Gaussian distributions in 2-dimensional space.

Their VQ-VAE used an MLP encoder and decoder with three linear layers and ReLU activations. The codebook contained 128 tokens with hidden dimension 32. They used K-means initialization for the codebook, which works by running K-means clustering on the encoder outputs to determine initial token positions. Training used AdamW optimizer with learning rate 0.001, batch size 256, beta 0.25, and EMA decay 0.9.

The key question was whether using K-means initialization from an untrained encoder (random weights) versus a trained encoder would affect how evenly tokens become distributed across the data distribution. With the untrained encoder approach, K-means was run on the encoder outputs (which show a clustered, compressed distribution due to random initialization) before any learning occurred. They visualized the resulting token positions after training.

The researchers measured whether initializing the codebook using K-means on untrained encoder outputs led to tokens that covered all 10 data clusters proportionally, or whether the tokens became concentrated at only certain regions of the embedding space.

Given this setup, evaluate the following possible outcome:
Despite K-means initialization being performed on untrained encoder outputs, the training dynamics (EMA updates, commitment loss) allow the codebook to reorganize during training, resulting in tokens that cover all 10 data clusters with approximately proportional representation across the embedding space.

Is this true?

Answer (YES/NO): NO